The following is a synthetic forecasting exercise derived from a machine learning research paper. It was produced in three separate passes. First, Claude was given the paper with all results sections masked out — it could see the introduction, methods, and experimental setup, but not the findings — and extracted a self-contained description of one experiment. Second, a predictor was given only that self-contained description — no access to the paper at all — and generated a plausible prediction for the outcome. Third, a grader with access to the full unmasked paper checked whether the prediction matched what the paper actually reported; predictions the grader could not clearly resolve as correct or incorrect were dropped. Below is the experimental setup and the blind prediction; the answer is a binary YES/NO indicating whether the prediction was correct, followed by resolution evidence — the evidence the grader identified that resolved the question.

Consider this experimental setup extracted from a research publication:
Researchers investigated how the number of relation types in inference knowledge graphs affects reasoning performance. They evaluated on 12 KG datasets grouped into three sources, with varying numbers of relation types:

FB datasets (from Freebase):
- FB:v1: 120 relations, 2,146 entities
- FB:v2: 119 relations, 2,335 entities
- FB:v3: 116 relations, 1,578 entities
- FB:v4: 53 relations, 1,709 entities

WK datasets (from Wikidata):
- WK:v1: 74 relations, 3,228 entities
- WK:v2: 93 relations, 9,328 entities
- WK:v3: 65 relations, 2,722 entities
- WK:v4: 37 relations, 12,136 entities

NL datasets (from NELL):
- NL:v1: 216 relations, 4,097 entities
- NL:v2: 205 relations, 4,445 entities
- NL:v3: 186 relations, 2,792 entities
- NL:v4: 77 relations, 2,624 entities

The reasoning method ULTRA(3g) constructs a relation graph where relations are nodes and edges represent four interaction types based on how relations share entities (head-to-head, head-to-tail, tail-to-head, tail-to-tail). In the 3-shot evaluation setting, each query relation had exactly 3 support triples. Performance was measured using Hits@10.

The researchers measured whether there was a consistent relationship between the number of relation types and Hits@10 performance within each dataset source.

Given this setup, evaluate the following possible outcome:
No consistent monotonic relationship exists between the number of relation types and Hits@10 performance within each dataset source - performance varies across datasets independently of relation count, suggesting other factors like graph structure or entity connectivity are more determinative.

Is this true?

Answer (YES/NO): NO